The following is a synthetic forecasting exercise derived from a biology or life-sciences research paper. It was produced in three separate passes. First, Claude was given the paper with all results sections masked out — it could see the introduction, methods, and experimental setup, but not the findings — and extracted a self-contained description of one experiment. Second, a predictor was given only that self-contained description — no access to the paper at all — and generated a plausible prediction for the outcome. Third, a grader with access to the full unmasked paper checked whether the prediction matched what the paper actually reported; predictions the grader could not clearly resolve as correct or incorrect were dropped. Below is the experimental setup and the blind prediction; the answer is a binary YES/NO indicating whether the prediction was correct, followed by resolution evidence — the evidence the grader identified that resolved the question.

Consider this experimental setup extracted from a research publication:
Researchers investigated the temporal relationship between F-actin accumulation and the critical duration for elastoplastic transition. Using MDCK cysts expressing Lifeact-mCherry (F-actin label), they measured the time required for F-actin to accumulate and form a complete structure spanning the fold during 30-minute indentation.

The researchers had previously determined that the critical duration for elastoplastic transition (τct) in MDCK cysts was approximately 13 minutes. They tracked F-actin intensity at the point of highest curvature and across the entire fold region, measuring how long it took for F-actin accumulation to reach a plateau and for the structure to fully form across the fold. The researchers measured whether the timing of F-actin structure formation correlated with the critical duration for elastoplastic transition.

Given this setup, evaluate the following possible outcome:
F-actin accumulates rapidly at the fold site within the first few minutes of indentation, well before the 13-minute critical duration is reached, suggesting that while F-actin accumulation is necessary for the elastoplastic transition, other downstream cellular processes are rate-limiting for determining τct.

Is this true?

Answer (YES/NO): NO